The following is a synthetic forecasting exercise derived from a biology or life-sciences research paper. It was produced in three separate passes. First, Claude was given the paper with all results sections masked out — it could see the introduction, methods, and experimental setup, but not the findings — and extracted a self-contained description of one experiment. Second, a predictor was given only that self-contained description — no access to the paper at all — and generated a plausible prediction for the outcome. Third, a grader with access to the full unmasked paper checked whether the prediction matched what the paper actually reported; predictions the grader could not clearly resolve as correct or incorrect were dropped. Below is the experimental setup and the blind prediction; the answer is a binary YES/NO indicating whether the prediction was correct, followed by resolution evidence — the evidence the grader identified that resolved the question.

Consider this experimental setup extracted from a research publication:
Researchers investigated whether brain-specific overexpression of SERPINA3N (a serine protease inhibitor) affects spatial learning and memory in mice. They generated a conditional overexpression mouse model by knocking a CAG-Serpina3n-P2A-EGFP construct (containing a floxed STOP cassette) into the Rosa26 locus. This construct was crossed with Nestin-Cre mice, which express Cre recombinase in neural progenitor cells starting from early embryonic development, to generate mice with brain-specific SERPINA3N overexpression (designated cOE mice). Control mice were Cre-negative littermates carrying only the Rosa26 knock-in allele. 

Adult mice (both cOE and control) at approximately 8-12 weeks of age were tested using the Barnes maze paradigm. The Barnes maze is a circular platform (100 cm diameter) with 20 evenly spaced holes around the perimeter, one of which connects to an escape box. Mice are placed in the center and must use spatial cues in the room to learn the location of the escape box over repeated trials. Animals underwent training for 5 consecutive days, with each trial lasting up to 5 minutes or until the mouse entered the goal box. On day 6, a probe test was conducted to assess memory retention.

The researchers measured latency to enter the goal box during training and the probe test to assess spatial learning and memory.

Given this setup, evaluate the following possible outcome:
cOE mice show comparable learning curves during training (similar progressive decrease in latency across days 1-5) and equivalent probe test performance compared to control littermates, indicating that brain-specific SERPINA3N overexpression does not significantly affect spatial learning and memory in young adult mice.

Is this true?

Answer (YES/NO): YES